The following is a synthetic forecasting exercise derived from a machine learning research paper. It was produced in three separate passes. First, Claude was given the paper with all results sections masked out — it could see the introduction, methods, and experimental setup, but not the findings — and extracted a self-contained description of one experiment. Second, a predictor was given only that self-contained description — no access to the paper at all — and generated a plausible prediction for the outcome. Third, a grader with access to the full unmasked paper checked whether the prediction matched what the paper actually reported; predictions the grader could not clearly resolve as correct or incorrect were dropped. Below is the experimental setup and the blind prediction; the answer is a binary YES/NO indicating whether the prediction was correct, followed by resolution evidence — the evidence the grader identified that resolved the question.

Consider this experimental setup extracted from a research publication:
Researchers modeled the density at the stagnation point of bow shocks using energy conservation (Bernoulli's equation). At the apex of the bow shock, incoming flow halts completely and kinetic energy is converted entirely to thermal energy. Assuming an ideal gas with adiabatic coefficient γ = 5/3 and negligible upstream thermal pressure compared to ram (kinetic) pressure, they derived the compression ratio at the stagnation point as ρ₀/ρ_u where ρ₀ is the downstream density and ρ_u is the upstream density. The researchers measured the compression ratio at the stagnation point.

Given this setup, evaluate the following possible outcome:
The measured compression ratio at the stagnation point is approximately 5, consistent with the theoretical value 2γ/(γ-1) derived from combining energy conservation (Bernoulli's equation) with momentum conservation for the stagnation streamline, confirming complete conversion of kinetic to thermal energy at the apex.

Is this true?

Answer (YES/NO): YES